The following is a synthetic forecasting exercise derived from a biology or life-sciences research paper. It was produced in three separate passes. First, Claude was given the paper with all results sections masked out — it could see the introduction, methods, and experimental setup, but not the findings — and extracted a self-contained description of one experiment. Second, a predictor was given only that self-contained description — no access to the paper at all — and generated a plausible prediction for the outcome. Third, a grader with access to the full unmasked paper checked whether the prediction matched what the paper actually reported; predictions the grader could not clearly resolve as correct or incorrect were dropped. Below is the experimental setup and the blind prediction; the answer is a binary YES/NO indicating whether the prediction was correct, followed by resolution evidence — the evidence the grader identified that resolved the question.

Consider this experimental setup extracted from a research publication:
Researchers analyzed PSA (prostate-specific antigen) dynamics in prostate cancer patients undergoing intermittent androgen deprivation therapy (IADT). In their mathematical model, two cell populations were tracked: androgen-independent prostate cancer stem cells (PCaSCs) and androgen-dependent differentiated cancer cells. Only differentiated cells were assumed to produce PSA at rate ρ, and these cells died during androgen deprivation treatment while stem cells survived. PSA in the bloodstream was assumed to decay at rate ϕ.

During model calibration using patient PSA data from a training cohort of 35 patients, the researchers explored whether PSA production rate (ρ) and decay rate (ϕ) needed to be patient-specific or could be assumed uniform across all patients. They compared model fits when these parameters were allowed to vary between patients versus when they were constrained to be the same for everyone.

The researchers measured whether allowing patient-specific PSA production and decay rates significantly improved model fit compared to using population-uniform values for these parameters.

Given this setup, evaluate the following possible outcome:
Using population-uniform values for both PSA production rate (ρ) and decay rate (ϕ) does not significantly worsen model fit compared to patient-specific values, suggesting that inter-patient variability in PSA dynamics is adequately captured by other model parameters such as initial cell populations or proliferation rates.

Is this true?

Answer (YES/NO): YES